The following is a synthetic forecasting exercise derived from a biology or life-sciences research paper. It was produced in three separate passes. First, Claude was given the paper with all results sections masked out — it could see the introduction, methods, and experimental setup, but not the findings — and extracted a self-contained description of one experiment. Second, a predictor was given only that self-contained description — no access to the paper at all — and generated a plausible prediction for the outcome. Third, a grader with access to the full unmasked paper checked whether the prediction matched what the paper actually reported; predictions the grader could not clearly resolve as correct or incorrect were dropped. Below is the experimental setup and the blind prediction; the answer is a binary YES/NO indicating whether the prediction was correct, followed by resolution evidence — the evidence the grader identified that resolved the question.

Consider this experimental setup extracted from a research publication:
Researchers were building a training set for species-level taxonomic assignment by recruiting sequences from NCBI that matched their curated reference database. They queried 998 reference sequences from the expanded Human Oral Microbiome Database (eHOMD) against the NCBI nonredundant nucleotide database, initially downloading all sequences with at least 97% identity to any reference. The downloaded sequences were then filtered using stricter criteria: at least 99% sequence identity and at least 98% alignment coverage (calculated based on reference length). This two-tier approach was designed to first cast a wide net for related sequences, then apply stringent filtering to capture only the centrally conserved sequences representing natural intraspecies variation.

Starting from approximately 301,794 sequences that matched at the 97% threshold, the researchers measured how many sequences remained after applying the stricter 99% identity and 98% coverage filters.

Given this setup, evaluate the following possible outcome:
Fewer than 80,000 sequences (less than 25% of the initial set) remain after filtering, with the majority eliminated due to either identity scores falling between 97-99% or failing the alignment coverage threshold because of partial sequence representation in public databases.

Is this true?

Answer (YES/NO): NO